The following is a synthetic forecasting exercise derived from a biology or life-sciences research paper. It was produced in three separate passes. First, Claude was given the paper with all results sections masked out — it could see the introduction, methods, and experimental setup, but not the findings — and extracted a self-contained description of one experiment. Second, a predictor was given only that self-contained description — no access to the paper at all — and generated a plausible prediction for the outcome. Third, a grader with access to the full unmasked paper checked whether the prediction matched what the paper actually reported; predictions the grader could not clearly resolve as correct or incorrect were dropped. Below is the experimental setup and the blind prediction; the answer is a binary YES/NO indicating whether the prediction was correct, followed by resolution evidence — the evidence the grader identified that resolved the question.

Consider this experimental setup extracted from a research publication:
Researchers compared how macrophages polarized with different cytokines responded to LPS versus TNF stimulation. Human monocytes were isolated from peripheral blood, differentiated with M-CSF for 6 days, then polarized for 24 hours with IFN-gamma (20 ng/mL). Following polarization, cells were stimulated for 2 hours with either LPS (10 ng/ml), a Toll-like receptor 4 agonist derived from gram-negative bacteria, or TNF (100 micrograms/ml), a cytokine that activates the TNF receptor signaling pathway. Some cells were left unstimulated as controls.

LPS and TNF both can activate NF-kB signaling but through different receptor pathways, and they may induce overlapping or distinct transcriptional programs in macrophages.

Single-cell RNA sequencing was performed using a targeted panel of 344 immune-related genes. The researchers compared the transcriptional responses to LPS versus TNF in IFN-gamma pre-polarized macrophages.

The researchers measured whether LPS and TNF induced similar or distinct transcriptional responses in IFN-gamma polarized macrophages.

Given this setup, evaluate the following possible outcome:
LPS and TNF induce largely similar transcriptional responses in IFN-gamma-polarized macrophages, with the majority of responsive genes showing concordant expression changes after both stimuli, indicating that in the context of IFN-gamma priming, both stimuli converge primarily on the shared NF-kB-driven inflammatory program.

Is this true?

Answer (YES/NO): NO